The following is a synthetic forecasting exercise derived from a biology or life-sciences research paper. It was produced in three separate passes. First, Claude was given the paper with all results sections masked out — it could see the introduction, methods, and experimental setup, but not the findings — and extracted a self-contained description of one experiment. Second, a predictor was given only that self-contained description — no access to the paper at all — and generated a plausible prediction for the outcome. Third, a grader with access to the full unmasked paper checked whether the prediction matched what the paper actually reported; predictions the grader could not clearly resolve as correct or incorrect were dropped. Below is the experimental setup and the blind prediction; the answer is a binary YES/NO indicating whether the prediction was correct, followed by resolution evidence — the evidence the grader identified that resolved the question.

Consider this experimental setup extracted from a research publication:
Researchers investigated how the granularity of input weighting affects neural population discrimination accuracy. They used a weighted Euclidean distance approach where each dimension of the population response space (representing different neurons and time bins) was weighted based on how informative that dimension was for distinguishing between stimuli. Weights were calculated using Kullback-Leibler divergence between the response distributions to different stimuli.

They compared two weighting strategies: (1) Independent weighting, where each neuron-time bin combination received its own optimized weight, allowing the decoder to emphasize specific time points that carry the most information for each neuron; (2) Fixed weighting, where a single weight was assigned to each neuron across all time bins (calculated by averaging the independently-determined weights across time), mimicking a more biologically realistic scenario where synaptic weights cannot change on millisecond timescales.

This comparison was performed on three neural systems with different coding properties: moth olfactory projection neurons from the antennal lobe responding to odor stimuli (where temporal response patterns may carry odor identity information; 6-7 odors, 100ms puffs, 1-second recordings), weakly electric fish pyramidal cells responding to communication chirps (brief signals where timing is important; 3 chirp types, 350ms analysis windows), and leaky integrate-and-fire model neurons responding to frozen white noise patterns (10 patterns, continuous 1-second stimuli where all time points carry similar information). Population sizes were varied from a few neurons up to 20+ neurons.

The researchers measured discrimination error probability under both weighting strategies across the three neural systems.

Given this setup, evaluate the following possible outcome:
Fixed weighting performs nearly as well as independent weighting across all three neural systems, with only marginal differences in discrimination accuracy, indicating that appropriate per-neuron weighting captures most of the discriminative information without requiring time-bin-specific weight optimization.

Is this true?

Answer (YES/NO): NO